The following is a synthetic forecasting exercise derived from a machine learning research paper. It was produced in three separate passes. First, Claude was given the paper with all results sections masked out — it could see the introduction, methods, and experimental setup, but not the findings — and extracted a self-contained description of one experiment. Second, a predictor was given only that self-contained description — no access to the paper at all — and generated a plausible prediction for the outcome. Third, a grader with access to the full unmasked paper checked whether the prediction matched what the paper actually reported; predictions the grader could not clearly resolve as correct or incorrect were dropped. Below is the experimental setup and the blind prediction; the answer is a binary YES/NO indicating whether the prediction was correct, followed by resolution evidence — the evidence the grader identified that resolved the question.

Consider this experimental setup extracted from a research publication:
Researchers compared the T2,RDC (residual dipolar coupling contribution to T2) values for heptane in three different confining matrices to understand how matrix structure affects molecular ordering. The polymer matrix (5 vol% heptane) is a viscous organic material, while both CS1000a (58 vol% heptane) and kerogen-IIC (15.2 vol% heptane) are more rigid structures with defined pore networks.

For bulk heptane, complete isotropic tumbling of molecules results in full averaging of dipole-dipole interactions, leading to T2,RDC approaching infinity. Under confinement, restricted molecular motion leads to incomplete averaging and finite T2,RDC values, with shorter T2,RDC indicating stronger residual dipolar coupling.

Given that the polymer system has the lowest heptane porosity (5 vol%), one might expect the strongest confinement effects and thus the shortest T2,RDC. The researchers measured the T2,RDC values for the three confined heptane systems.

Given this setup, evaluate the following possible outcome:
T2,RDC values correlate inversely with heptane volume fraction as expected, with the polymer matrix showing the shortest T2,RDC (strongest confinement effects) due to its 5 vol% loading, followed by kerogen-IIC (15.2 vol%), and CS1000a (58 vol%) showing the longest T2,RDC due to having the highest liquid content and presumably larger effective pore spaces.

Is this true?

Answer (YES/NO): NO